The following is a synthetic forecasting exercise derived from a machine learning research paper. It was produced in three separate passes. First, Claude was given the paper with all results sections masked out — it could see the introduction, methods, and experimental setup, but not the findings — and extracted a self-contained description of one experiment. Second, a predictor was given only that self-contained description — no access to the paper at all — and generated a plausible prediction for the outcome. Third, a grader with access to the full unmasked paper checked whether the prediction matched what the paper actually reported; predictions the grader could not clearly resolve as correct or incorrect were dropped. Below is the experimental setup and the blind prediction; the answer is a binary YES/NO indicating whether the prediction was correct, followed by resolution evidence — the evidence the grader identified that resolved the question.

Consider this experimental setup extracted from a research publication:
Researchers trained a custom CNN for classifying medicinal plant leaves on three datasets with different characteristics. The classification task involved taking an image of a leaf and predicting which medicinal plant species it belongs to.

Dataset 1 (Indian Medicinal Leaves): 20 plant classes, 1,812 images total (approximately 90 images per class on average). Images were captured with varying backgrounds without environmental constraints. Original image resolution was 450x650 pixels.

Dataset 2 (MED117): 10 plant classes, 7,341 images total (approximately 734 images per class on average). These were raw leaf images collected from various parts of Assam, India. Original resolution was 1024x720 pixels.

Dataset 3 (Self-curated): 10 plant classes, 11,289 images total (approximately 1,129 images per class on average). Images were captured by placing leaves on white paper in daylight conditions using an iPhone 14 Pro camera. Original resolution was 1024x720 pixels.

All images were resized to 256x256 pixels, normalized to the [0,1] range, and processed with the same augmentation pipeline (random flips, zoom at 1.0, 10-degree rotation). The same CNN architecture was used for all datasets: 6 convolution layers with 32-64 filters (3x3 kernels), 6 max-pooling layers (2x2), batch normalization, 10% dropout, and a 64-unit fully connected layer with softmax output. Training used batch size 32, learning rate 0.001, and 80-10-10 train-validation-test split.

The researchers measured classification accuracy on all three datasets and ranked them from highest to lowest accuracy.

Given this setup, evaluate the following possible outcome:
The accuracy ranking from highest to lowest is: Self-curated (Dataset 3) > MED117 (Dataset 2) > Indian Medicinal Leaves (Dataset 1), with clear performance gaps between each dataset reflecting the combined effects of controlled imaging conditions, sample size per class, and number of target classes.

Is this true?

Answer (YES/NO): NO